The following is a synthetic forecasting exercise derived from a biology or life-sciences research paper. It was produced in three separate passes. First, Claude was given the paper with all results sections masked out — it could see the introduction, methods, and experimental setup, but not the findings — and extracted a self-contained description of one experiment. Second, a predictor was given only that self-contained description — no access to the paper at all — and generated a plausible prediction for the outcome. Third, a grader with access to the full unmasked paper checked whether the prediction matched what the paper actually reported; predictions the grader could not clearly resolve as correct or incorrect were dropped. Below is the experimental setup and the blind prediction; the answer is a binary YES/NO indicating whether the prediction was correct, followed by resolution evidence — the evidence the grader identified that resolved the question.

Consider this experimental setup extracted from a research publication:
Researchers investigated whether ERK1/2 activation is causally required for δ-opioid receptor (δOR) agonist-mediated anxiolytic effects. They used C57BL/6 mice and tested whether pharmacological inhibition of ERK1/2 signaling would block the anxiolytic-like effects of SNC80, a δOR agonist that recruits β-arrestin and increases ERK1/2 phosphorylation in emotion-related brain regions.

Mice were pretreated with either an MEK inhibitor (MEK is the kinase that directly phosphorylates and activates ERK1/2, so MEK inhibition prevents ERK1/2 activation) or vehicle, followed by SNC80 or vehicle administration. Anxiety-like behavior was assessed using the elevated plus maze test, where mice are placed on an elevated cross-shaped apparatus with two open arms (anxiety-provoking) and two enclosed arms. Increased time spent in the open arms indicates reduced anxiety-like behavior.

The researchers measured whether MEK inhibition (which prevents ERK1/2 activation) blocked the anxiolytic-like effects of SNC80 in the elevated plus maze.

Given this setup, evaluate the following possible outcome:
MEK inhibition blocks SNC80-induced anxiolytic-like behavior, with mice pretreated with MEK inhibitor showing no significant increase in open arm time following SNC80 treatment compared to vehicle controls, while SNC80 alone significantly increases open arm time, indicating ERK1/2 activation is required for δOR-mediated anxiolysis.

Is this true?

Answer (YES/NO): YES